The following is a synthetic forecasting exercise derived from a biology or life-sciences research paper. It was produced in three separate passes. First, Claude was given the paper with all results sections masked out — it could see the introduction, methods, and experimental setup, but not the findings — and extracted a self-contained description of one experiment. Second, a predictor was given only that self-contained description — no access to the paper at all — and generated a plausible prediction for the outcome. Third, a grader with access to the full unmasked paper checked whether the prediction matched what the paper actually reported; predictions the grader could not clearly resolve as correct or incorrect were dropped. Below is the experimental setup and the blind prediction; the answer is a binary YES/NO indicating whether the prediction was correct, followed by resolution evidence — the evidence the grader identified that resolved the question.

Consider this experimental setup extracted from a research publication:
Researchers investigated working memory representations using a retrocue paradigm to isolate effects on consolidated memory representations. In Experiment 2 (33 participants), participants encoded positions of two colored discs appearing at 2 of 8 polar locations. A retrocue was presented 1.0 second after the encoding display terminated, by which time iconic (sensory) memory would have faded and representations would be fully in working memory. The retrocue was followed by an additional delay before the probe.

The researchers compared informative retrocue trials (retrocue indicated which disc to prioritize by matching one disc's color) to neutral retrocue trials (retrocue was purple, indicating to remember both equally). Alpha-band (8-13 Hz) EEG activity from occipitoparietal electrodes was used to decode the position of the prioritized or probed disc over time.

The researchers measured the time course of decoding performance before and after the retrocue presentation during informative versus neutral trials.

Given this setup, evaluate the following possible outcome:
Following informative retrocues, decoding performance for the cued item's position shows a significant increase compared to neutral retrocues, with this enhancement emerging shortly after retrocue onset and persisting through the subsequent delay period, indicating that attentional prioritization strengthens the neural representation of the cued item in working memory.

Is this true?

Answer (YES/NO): NO